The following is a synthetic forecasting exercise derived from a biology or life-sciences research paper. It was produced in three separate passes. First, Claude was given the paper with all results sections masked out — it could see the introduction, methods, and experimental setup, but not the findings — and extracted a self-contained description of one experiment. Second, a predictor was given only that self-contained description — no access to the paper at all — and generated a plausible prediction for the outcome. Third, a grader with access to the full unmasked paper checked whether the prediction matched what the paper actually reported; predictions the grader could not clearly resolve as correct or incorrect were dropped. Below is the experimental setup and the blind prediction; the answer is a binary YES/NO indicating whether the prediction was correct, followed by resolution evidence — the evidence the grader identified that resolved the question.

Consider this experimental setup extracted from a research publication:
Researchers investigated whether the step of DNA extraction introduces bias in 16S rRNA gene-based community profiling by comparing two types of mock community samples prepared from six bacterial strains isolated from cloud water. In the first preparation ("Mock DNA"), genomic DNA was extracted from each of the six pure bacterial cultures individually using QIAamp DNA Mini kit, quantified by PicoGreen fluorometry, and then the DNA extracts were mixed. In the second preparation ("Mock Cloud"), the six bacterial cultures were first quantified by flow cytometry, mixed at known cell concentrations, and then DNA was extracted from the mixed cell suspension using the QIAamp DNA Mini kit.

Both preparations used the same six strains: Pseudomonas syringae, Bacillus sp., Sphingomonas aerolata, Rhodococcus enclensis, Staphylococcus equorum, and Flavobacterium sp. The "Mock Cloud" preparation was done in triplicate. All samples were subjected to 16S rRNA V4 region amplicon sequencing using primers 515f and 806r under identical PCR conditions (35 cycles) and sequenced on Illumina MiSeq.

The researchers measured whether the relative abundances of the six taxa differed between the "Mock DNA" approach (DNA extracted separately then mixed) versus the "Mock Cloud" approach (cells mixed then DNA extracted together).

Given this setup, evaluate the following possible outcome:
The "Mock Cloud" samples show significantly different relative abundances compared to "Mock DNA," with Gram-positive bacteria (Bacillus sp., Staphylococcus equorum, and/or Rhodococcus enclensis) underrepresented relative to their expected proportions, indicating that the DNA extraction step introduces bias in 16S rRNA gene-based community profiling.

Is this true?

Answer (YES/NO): NO